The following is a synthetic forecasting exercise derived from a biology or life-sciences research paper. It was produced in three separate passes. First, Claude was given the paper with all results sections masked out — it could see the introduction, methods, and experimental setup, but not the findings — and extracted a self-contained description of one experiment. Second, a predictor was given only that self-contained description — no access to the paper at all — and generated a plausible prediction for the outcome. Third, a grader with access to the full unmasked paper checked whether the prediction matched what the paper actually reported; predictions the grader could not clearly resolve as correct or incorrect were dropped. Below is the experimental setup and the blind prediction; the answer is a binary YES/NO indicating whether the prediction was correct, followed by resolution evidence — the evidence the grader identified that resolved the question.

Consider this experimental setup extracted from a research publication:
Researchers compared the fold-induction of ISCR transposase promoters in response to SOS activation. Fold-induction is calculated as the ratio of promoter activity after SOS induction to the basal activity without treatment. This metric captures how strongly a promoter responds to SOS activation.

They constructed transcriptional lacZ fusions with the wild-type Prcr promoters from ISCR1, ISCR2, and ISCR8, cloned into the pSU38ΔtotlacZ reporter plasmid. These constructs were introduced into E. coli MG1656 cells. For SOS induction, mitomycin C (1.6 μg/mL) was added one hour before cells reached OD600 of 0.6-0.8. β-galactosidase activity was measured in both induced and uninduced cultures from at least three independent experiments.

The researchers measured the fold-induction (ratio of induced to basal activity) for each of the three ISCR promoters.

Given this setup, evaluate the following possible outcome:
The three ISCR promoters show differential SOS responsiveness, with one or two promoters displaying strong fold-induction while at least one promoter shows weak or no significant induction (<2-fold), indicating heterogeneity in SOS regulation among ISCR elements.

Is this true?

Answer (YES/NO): NO